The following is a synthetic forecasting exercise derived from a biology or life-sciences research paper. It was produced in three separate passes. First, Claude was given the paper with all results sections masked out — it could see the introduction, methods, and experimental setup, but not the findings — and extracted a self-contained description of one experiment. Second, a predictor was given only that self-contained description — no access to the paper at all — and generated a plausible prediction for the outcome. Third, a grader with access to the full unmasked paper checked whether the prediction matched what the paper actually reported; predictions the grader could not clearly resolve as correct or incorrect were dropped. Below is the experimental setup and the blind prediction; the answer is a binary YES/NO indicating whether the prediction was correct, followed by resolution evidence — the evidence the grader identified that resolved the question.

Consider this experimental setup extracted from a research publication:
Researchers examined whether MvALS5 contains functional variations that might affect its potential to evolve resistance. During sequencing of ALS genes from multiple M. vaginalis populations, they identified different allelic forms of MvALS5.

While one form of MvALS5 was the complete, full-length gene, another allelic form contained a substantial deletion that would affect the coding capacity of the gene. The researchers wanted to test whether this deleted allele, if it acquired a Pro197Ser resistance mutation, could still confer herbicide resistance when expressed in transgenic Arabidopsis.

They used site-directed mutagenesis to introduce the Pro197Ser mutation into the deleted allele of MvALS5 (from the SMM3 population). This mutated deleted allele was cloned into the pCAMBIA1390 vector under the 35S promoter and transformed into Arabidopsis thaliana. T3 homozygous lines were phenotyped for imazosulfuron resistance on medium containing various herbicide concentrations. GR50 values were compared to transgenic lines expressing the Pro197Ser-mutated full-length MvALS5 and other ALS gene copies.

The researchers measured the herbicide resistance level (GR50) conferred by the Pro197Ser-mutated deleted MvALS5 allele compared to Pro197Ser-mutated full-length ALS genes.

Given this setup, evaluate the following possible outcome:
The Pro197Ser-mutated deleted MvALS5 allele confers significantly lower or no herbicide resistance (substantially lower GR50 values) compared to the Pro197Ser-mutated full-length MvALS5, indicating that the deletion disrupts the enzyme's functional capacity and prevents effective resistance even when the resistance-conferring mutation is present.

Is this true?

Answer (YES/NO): YES